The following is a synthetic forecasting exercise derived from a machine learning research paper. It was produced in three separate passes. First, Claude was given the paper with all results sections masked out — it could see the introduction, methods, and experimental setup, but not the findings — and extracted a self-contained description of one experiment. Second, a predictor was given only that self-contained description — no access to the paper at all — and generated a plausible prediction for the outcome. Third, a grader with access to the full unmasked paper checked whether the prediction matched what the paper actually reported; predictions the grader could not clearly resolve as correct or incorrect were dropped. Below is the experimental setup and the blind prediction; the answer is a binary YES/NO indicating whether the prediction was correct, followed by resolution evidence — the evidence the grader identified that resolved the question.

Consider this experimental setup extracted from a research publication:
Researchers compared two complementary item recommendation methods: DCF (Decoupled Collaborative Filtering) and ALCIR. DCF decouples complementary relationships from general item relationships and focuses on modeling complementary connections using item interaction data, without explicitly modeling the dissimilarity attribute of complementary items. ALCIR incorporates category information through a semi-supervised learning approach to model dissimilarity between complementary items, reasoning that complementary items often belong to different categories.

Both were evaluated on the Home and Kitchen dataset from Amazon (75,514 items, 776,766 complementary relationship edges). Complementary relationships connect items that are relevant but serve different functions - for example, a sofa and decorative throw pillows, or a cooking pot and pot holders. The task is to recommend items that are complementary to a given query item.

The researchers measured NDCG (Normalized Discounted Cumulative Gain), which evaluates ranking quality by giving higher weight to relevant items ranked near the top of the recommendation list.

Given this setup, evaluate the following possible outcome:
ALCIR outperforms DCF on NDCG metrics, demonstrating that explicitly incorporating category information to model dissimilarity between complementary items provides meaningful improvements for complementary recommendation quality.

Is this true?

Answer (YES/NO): NO